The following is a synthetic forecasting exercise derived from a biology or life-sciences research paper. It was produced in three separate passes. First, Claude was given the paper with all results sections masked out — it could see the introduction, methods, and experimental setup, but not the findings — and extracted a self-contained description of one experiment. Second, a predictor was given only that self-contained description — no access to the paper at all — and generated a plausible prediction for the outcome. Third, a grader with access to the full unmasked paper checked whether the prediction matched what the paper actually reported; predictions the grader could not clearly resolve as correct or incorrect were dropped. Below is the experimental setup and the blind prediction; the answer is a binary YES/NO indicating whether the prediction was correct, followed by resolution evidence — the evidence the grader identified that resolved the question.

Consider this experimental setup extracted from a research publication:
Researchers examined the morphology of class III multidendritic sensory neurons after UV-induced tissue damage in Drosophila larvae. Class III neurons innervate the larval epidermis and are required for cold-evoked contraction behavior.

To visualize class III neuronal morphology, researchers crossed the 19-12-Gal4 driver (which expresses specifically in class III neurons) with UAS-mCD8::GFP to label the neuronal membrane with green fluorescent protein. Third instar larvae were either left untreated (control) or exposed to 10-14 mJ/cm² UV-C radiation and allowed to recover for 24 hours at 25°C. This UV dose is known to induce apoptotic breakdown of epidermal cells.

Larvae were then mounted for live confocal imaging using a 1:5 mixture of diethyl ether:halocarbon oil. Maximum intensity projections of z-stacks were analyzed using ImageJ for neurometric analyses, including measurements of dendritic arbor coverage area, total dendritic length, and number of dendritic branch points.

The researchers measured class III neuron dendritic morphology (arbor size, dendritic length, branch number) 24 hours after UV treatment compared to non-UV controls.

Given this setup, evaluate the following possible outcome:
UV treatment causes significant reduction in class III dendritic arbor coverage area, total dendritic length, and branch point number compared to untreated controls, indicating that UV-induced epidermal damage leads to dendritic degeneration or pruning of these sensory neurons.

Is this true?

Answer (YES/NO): NO